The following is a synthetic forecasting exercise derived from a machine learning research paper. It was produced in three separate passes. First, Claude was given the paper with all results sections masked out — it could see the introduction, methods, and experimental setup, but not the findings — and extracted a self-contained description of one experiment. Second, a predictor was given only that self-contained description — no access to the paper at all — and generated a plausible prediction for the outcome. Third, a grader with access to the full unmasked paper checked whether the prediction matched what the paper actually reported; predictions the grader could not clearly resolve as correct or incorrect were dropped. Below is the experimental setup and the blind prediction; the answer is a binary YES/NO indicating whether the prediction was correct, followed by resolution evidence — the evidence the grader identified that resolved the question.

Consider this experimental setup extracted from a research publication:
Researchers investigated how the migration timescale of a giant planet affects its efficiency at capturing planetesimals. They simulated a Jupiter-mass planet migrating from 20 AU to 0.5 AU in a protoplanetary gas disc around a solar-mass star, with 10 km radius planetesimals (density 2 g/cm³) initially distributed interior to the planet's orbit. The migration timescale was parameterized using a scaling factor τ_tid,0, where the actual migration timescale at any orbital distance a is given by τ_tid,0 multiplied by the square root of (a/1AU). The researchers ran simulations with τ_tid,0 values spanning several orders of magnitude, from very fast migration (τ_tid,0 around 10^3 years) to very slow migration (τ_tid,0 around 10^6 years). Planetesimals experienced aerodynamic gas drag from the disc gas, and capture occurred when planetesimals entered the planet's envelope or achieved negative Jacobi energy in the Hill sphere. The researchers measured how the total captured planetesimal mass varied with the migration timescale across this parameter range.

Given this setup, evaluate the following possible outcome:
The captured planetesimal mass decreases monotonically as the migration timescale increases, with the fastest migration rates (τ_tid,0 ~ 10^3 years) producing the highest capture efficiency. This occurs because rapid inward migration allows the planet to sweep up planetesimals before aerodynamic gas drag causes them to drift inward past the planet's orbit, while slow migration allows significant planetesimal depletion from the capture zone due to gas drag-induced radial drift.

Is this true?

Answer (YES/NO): NO